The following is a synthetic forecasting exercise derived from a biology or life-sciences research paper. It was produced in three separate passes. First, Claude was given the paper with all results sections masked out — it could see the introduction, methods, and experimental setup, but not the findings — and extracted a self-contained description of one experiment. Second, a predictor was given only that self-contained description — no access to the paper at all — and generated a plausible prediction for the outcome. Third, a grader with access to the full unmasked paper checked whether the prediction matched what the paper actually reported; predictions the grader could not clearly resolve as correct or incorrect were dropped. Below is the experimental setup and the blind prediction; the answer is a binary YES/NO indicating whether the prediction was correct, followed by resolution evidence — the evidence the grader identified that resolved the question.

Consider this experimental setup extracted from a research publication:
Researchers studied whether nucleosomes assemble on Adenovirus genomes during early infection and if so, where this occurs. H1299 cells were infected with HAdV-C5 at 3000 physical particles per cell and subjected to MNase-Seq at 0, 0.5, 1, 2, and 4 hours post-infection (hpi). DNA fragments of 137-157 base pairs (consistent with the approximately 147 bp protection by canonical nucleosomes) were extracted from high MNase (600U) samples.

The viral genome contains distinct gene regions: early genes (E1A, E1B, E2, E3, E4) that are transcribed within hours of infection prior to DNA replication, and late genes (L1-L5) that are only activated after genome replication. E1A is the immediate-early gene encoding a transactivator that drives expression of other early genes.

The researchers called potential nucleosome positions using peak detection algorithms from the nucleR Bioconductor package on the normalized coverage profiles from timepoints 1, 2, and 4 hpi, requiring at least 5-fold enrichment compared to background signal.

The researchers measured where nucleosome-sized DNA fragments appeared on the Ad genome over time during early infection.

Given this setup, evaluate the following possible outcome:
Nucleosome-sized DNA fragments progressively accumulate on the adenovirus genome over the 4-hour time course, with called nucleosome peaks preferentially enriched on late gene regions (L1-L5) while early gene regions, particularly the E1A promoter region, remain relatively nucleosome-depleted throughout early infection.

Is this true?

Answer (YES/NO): NO